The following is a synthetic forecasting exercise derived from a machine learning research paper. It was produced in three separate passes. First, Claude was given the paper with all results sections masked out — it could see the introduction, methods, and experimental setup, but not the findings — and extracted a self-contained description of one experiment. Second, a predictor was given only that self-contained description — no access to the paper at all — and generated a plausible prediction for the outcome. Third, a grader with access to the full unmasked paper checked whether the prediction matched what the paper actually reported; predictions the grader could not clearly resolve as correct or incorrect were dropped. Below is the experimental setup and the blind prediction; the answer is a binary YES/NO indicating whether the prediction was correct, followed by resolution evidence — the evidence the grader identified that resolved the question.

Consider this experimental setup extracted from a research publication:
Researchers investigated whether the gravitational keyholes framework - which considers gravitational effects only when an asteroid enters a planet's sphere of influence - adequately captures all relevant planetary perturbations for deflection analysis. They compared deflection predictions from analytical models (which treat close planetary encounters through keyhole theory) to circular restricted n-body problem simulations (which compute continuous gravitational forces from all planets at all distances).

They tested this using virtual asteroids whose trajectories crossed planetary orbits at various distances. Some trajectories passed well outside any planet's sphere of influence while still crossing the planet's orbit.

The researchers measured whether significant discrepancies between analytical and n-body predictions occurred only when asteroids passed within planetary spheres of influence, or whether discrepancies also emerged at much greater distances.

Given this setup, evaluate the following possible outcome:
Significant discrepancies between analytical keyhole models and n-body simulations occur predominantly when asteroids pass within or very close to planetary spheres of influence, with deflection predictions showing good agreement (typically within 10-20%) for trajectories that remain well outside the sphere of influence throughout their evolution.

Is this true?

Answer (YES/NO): NO